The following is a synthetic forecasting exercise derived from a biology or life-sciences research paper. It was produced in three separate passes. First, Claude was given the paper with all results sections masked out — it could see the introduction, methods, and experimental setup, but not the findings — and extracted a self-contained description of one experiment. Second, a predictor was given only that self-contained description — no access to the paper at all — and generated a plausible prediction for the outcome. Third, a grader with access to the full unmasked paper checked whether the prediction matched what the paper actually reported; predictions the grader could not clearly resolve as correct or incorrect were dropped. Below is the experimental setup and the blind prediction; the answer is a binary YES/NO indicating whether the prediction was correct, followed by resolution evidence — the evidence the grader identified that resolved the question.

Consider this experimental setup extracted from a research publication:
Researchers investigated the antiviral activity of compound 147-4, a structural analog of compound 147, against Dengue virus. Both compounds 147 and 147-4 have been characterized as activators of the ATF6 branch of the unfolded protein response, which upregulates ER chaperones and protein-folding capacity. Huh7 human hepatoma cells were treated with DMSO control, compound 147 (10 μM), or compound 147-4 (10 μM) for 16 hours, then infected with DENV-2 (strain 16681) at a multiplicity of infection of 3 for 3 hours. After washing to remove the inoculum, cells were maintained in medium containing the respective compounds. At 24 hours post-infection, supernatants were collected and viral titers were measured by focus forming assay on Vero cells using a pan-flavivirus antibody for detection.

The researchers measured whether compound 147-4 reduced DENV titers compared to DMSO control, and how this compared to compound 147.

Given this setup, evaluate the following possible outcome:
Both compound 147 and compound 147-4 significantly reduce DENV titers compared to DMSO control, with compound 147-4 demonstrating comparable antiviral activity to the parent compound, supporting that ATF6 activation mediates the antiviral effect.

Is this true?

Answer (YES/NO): NO